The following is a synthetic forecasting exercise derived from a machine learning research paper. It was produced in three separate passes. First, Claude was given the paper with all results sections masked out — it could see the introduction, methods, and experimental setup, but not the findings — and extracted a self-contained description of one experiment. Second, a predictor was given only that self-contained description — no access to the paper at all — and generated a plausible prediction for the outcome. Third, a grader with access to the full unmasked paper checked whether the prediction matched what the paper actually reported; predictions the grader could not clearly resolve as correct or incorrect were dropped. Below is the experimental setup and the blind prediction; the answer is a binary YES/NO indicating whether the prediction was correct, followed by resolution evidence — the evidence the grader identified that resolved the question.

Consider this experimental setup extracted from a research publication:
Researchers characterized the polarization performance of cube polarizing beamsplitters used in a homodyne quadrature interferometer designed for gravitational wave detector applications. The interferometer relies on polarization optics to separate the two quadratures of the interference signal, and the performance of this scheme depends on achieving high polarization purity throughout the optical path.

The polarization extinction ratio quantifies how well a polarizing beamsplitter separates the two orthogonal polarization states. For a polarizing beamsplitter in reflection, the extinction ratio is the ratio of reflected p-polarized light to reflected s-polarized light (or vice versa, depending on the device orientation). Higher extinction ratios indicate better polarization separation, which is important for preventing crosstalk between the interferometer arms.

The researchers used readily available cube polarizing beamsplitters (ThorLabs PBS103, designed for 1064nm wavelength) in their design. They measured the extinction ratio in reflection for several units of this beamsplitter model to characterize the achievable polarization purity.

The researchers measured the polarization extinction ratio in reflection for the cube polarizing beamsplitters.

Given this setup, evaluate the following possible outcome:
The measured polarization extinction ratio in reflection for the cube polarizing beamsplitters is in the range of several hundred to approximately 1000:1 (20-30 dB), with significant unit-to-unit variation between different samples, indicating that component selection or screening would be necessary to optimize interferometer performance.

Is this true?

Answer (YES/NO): NO